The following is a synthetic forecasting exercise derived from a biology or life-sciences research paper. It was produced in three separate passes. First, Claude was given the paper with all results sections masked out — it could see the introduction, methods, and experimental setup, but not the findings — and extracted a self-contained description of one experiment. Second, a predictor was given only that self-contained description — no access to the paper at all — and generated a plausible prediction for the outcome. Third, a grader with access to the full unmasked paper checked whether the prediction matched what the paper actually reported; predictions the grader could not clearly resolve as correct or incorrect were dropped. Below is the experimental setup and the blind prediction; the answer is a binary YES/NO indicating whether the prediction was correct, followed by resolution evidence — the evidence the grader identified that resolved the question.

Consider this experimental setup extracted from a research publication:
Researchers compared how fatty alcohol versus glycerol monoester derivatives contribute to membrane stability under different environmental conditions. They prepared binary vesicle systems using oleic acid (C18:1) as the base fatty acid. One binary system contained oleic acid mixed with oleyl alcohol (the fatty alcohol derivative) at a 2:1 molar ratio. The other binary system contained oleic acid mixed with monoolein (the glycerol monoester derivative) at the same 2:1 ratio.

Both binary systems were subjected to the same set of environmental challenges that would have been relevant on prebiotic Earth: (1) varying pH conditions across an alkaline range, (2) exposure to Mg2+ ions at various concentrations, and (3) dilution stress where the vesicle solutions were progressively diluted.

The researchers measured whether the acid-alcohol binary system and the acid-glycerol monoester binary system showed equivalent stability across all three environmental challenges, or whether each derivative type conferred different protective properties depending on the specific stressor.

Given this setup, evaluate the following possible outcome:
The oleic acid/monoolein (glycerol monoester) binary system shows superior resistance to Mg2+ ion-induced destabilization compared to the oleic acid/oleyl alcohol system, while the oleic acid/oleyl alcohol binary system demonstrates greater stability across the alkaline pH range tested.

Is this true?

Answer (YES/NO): NO